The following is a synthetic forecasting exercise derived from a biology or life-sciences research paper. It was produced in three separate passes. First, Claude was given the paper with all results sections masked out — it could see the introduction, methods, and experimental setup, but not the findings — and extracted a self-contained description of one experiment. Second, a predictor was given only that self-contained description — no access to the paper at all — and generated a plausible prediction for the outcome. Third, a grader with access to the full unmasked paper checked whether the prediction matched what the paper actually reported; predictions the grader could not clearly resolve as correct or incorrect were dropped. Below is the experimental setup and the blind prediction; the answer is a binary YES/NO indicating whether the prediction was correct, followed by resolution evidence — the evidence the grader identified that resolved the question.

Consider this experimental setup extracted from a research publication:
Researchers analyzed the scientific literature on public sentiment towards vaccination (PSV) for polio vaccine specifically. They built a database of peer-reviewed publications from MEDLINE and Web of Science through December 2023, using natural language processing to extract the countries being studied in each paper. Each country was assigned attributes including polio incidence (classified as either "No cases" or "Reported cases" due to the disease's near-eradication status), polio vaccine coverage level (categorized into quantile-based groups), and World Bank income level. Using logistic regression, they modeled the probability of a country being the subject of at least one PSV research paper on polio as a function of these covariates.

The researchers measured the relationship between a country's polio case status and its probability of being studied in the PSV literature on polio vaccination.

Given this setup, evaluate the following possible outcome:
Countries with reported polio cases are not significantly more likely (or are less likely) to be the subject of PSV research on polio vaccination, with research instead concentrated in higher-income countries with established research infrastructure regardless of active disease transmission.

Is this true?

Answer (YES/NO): NO